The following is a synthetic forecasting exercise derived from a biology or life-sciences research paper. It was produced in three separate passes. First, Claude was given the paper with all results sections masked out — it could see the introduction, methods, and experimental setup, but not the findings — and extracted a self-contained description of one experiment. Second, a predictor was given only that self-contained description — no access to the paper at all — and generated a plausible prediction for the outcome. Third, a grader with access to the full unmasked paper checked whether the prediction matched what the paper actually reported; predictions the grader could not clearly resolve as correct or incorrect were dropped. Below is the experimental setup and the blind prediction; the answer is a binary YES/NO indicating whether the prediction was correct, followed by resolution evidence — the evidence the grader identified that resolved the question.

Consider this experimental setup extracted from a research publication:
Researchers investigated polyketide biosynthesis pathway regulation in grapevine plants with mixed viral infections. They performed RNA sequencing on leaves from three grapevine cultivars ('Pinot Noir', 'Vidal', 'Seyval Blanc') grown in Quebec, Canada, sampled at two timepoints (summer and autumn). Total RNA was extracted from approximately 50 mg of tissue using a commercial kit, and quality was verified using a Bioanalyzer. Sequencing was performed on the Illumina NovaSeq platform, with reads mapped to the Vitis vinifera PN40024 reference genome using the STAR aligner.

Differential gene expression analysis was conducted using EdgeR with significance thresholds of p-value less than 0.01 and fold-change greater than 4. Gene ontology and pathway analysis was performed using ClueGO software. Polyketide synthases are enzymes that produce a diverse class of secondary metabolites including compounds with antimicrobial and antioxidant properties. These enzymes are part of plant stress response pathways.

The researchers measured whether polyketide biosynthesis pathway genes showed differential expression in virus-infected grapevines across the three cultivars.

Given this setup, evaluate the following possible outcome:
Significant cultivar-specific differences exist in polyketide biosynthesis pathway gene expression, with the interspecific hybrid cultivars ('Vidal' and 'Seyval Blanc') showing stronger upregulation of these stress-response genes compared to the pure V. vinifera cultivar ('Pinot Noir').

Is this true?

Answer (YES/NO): NO